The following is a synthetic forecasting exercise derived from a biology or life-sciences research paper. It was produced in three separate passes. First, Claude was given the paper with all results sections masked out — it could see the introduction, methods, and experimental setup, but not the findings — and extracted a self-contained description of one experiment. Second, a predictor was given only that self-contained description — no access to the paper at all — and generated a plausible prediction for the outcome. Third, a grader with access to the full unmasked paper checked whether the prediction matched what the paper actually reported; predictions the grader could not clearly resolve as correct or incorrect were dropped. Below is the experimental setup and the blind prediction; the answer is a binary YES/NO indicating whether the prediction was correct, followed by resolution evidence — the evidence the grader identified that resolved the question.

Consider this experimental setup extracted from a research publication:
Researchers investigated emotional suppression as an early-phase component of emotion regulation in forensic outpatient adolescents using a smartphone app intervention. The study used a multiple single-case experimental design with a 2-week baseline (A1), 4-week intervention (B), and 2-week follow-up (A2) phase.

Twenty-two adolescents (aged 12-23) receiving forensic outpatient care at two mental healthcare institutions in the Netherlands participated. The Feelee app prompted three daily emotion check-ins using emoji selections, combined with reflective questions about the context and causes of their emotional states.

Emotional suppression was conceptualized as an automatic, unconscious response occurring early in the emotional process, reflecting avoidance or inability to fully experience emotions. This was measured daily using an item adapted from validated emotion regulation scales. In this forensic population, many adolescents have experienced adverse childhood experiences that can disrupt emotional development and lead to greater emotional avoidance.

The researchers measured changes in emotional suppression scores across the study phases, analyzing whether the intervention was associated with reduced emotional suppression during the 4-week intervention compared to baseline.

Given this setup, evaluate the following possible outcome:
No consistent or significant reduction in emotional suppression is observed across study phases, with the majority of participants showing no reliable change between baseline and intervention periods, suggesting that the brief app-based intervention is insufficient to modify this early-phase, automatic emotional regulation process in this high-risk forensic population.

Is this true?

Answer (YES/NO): NO